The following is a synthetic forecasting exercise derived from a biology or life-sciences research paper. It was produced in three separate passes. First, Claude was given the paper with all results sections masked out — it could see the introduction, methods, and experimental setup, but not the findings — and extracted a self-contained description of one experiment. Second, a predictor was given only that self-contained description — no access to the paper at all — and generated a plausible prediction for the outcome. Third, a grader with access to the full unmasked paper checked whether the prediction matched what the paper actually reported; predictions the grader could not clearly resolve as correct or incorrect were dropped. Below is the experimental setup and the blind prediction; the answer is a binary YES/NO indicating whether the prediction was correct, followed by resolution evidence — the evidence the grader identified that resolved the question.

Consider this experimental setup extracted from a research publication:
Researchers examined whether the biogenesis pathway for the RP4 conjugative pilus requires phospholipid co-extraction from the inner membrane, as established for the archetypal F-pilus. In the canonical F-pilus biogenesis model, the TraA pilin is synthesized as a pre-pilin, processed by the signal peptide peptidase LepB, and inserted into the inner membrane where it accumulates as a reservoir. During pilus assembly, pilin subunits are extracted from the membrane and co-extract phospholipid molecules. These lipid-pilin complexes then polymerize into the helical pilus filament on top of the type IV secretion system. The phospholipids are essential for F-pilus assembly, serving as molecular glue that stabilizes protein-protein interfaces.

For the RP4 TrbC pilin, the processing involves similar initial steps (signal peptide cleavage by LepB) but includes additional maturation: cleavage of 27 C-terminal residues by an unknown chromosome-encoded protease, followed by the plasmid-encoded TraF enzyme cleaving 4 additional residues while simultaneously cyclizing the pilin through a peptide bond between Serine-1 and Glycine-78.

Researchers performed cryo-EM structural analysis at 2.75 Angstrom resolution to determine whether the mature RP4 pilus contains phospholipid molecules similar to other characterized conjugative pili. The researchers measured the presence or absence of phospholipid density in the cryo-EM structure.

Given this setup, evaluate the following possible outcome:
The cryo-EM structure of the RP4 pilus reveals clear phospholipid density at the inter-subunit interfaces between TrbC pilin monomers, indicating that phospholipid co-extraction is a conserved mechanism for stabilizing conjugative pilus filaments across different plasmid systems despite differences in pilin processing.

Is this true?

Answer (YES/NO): NO